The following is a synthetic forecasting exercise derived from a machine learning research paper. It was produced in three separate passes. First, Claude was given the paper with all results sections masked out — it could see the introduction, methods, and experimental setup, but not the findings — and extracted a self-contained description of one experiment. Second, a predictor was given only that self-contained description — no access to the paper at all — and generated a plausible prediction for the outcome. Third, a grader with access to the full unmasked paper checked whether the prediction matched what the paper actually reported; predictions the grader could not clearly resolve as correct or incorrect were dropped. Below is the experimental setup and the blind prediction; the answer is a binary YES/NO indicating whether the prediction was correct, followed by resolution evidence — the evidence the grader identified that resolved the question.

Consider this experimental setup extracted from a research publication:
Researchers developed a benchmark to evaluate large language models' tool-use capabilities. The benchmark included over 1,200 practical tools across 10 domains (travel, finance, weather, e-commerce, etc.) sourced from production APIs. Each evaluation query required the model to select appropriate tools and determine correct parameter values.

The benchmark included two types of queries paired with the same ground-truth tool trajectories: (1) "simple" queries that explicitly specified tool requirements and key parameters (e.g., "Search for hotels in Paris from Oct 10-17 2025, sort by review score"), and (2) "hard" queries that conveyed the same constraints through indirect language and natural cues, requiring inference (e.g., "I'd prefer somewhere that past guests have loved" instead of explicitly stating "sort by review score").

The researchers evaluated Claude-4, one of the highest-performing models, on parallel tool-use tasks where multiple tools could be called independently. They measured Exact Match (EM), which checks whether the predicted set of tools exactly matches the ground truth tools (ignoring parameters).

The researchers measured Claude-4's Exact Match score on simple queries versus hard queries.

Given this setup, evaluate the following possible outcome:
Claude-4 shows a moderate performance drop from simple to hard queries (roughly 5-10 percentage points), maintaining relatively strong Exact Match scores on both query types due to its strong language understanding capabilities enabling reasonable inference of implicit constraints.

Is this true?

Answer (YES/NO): NO